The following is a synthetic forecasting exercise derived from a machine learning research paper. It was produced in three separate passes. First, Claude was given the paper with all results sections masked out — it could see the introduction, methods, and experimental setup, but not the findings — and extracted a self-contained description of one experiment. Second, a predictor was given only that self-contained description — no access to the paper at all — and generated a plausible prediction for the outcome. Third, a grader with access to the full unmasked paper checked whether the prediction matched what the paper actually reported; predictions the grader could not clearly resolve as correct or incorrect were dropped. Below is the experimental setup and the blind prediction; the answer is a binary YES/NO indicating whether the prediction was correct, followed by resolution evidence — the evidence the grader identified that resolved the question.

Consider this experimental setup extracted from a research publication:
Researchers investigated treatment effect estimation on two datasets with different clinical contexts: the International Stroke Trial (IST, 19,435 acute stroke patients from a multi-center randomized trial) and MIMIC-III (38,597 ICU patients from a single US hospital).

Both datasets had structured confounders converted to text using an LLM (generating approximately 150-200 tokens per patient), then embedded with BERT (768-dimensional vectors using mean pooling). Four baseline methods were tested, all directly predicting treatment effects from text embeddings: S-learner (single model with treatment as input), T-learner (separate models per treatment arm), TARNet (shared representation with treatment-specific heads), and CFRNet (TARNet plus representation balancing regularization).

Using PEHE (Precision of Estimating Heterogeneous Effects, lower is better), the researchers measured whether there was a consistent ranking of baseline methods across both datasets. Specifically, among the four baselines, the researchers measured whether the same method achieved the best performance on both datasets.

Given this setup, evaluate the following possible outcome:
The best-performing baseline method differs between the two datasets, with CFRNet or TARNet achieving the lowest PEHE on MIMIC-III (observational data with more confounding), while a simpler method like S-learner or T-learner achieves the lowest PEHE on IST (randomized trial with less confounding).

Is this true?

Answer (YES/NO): NO